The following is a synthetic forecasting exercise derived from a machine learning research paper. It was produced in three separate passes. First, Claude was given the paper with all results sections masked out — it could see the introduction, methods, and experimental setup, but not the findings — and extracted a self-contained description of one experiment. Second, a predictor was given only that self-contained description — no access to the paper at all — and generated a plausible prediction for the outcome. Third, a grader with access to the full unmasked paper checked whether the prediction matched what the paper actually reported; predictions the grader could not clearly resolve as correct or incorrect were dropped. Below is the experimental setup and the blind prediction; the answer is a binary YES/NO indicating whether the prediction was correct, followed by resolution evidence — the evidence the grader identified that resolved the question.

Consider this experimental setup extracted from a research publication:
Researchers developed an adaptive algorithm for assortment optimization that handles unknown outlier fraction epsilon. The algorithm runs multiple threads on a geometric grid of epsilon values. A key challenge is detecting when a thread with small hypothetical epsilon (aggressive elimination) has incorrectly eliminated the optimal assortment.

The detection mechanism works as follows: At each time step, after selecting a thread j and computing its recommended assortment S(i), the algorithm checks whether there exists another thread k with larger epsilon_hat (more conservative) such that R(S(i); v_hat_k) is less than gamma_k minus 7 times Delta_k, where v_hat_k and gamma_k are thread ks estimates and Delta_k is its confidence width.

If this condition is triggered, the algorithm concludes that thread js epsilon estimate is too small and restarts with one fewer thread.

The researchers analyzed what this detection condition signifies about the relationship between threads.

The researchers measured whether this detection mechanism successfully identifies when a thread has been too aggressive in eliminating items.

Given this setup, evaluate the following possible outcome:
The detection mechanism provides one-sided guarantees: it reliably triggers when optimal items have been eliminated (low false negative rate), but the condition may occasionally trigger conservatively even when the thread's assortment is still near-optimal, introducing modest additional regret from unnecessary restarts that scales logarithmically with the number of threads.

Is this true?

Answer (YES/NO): NO